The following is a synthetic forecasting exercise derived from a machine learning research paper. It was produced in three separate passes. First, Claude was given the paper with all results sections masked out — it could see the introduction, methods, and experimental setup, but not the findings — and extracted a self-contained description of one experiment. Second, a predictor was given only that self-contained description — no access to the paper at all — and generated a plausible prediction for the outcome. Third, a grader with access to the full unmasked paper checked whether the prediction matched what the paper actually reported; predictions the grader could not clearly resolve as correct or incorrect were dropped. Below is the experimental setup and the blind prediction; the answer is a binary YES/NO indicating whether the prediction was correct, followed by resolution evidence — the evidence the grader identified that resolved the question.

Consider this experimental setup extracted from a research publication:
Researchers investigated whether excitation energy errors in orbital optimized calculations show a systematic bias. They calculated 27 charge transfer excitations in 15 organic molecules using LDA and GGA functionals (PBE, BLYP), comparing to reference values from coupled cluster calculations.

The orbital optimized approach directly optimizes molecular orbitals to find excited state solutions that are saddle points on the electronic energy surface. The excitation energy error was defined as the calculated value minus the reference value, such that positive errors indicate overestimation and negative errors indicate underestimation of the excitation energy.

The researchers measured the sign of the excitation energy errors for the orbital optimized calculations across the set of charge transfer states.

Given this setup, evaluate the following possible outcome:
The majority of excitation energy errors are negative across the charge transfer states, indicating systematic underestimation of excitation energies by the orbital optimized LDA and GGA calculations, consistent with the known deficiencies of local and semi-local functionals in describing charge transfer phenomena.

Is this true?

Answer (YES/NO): YES